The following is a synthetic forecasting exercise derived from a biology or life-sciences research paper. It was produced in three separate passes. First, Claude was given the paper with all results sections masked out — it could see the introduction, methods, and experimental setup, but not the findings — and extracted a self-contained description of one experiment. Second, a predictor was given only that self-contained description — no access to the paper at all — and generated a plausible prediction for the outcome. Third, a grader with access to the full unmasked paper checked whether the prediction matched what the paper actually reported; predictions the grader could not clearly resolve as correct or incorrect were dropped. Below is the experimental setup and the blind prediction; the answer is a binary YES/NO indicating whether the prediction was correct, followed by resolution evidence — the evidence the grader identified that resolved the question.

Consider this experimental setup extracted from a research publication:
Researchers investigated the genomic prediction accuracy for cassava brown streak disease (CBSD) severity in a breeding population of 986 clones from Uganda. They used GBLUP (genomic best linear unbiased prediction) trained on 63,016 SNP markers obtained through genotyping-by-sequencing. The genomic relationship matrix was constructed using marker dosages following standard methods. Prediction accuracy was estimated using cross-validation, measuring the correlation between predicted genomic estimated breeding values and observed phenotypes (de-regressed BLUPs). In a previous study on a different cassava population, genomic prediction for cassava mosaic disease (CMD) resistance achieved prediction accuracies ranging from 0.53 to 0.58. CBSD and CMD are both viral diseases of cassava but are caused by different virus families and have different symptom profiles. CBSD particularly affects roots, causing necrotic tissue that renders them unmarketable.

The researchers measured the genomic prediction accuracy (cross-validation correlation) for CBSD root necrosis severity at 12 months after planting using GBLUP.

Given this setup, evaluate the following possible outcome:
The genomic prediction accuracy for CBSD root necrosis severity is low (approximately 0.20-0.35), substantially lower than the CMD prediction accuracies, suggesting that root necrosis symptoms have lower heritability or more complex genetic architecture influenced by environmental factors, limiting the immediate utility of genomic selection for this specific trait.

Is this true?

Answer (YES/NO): YES